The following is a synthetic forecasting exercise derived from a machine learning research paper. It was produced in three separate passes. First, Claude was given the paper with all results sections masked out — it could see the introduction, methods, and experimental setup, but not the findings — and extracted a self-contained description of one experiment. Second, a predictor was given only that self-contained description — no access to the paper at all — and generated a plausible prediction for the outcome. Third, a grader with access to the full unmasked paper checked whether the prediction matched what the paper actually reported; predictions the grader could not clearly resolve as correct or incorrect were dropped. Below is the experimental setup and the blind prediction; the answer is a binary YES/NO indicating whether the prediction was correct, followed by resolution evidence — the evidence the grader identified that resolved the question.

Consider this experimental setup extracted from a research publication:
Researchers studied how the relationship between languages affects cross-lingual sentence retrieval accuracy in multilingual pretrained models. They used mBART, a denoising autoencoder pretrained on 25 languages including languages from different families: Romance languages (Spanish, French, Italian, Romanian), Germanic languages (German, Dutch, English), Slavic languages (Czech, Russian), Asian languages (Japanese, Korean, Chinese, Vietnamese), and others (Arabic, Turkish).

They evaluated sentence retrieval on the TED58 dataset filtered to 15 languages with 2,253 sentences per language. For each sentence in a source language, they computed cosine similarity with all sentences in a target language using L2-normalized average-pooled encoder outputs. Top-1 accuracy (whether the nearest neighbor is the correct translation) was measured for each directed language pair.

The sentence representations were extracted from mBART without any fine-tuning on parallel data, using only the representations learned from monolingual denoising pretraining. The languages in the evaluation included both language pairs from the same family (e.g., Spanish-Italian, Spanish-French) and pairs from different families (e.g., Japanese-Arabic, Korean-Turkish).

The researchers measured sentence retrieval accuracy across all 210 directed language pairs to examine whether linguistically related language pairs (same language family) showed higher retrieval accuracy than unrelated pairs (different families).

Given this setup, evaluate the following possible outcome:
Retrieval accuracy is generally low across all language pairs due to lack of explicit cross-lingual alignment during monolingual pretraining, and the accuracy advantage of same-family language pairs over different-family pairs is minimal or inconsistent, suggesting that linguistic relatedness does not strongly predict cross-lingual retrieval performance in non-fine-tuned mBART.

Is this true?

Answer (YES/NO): NO